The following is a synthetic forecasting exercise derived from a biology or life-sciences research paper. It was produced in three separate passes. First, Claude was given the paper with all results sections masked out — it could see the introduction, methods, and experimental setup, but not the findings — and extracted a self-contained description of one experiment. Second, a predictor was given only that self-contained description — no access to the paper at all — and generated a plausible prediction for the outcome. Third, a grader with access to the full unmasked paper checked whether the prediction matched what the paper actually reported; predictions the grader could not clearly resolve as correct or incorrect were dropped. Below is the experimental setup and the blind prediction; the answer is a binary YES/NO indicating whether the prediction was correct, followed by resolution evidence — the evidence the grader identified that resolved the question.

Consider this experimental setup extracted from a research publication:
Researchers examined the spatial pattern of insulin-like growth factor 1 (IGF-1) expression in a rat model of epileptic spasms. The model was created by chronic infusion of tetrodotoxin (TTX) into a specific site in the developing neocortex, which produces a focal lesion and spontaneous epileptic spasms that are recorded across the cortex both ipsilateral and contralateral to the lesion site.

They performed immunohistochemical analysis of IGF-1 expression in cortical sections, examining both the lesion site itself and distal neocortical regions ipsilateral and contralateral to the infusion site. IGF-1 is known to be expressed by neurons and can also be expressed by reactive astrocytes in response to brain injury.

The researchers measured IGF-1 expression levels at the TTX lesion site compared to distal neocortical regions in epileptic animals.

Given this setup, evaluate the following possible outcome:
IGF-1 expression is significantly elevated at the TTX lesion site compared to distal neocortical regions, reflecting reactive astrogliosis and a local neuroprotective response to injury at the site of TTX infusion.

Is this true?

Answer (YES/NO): YES